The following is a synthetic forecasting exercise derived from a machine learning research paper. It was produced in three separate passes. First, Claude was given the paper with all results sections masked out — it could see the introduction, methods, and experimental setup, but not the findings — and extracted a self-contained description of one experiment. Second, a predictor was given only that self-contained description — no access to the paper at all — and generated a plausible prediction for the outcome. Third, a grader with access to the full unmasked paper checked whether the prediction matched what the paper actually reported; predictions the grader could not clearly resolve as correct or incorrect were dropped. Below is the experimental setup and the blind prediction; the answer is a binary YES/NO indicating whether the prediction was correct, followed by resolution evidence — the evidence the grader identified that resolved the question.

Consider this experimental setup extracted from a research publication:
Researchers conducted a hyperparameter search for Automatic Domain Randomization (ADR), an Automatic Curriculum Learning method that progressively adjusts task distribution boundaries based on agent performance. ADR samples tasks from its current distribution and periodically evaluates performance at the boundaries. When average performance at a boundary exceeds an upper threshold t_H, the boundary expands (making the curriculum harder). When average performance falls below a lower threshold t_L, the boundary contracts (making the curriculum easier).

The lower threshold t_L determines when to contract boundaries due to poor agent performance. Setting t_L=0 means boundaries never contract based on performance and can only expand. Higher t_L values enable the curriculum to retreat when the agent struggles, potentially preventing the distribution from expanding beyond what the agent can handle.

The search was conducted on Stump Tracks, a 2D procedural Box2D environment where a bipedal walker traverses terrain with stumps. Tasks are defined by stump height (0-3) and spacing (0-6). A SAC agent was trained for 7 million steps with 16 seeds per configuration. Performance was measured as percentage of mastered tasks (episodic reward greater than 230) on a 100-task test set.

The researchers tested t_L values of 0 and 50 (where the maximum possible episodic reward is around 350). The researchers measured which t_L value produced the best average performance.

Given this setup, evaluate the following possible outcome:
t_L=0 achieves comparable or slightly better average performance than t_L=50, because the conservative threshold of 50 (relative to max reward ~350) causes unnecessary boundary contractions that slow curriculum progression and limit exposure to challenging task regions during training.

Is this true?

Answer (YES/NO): YES